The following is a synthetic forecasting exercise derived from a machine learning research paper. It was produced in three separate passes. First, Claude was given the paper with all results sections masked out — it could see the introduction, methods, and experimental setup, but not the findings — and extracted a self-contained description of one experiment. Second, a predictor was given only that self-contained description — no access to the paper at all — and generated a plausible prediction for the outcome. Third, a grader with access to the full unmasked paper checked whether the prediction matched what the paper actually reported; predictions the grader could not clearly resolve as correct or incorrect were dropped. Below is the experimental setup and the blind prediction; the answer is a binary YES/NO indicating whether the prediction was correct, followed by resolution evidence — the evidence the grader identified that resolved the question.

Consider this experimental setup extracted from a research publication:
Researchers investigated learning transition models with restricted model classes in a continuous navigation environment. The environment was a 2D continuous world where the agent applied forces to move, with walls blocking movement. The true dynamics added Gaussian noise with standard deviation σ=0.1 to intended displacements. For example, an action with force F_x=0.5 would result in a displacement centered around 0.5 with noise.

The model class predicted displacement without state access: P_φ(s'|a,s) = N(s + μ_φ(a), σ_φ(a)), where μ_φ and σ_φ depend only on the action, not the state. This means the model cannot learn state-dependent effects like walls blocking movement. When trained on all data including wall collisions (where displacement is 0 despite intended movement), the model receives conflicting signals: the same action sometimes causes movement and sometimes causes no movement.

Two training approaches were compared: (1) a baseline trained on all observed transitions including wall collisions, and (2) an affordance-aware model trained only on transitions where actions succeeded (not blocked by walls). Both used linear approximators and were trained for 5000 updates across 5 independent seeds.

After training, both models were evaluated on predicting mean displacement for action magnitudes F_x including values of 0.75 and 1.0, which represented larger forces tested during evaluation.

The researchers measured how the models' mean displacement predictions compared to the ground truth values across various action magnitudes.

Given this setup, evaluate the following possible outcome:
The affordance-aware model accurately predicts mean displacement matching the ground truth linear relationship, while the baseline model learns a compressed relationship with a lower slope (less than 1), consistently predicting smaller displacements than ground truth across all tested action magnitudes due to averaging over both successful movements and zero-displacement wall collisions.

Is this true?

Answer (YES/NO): NO